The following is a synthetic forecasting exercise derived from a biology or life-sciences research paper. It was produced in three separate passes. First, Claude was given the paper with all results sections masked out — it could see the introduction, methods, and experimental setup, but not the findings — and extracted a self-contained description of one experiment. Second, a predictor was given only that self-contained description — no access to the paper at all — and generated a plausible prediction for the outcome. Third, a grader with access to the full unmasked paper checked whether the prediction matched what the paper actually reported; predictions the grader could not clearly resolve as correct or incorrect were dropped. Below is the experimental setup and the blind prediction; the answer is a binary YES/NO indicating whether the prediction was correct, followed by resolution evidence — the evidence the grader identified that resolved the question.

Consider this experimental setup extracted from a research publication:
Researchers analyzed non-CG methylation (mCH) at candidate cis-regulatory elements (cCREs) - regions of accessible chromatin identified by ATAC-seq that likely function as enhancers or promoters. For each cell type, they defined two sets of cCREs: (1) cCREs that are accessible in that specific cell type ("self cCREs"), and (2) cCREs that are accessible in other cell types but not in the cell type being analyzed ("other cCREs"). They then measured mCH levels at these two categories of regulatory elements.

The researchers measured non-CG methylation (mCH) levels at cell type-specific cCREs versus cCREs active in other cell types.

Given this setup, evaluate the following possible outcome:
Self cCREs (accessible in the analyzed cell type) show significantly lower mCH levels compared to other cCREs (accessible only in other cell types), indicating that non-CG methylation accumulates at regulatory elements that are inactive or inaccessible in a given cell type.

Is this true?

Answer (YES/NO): YES